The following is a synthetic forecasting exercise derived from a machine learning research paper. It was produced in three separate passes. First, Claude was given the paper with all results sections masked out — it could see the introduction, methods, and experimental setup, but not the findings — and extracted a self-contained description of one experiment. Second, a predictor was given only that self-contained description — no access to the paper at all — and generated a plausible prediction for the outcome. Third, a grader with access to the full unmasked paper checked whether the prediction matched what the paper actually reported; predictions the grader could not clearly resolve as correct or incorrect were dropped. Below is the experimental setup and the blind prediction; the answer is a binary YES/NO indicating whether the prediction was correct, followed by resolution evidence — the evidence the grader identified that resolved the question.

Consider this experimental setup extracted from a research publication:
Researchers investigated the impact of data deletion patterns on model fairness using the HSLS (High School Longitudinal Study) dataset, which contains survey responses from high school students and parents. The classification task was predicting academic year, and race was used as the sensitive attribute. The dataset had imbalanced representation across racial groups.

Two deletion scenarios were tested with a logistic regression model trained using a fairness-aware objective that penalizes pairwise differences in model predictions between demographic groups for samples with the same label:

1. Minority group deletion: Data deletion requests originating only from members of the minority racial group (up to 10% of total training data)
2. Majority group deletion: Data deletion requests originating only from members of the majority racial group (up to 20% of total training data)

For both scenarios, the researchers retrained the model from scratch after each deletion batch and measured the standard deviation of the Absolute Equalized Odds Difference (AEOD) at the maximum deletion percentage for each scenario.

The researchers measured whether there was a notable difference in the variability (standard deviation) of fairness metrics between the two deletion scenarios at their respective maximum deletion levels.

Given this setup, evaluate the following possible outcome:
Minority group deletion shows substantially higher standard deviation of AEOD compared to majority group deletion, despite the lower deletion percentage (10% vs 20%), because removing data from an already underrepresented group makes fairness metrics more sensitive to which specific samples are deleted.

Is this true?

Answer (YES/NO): YES